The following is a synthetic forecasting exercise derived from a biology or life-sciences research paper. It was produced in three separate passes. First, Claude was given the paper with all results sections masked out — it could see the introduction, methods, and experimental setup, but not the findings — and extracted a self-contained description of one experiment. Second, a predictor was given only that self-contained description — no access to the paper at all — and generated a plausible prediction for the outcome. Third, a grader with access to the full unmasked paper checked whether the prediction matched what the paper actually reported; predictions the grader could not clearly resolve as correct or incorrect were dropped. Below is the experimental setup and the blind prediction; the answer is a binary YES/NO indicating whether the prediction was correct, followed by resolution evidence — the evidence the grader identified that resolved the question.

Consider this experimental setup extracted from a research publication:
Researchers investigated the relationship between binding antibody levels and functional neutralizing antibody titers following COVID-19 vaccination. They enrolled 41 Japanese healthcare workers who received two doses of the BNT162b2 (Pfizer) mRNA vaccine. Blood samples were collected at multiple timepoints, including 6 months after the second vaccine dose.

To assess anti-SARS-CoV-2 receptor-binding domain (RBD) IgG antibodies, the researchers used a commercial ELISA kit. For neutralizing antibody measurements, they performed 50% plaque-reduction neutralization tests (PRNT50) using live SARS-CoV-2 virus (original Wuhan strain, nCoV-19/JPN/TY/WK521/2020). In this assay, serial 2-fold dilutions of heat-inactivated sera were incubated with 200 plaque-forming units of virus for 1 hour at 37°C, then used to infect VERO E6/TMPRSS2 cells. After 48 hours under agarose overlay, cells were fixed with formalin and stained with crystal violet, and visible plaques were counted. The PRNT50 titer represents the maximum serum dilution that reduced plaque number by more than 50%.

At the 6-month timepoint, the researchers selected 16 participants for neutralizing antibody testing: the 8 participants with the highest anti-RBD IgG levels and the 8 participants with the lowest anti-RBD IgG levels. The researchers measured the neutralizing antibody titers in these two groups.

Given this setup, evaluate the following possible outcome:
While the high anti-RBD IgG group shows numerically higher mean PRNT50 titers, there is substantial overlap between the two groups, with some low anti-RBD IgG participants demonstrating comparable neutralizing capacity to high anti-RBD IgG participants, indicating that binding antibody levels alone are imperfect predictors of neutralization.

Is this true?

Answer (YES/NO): NO